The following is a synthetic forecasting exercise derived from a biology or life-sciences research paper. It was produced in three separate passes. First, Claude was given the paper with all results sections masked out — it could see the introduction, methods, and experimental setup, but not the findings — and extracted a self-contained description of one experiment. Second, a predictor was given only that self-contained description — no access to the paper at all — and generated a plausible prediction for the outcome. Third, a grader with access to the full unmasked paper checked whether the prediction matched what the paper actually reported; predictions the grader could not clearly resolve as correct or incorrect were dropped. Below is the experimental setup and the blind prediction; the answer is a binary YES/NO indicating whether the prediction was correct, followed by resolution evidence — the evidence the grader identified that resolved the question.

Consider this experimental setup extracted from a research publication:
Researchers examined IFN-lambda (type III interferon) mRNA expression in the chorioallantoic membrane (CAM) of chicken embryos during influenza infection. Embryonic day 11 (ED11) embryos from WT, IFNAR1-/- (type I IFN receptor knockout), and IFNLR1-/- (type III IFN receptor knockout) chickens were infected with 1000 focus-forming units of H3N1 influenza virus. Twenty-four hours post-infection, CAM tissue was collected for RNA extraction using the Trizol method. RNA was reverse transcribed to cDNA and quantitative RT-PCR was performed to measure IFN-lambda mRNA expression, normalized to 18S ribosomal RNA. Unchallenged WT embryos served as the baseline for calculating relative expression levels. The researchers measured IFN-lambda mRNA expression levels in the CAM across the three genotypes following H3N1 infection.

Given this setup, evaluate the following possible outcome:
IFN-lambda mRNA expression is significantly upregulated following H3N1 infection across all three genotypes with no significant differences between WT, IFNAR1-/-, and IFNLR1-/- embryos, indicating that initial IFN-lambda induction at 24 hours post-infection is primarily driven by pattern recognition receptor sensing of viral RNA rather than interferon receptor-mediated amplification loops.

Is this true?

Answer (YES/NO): NO